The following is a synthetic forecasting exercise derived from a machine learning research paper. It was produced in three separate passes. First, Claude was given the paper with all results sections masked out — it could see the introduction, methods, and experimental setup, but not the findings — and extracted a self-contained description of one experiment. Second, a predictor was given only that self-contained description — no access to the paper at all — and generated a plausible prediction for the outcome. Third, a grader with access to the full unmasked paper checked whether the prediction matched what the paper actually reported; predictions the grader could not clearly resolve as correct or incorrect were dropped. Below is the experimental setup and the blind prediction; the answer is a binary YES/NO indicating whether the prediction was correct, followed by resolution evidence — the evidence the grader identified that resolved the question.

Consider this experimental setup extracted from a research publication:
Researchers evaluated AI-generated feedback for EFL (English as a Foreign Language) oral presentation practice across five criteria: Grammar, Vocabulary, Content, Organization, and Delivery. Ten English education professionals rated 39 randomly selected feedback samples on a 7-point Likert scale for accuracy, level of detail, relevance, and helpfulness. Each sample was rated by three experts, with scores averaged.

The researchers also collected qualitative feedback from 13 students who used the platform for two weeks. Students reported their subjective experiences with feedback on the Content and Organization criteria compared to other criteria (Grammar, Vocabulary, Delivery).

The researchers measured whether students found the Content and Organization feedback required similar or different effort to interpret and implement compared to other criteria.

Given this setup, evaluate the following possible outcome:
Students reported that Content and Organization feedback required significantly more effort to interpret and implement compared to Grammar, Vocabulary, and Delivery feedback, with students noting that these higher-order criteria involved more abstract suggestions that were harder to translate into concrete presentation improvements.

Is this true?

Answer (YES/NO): NO